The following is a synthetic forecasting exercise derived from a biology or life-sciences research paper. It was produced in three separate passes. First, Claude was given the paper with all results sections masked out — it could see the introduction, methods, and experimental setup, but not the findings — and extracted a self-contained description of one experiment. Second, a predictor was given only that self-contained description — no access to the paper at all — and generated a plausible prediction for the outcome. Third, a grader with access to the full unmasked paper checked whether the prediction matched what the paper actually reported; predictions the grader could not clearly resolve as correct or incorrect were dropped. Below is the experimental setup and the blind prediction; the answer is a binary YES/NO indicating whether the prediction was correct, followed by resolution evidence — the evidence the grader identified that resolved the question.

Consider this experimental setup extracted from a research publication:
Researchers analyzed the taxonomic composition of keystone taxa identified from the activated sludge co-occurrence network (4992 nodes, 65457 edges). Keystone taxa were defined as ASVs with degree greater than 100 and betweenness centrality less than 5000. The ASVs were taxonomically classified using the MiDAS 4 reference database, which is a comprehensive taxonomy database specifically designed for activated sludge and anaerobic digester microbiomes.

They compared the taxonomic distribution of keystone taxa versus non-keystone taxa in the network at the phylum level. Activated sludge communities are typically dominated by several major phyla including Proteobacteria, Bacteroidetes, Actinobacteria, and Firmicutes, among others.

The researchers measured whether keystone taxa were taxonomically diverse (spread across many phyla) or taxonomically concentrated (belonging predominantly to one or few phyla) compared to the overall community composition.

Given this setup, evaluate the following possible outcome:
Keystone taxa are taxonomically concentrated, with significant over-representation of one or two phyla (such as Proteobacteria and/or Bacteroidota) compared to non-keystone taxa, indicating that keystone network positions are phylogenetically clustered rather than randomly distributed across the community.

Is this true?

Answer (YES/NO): NO